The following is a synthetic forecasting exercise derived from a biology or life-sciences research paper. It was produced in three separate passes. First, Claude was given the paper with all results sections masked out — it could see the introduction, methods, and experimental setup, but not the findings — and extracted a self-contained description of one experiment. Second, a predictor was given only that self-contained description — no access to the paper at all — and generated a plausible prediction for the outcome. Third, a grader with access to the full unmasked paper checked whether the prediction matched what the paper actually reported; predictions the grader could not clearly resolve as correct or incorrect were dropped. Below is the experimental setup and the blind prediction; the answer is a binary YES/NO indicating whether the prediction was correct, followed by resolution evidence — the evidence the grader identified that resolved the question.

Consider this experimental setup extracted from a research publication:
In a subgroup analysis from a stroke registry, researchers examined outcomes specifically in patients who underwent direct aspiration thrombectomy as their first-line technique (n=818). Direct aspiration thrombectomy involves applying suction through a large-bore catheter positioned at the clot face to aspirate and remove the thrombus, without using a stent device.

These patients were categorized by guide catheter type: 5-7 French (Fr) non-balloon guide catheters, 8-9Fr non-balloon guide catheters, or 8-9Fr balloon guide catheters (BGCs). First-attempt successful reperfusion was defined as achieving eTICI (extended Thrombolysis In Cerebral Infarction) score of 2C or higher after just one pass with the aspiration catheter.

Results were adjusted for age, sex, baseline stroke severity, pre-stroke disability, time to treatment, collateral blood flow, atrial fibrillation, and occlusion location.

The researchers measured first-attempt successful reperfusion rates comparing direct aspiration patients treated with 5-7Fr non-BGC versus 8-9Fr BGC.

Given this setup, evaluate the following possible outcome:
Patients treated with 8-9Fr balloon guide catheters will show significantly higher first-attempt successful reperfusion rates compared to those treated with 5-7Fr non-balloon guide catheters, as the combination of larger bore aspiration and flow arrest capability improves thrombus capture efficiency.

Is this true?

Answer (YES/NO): NO